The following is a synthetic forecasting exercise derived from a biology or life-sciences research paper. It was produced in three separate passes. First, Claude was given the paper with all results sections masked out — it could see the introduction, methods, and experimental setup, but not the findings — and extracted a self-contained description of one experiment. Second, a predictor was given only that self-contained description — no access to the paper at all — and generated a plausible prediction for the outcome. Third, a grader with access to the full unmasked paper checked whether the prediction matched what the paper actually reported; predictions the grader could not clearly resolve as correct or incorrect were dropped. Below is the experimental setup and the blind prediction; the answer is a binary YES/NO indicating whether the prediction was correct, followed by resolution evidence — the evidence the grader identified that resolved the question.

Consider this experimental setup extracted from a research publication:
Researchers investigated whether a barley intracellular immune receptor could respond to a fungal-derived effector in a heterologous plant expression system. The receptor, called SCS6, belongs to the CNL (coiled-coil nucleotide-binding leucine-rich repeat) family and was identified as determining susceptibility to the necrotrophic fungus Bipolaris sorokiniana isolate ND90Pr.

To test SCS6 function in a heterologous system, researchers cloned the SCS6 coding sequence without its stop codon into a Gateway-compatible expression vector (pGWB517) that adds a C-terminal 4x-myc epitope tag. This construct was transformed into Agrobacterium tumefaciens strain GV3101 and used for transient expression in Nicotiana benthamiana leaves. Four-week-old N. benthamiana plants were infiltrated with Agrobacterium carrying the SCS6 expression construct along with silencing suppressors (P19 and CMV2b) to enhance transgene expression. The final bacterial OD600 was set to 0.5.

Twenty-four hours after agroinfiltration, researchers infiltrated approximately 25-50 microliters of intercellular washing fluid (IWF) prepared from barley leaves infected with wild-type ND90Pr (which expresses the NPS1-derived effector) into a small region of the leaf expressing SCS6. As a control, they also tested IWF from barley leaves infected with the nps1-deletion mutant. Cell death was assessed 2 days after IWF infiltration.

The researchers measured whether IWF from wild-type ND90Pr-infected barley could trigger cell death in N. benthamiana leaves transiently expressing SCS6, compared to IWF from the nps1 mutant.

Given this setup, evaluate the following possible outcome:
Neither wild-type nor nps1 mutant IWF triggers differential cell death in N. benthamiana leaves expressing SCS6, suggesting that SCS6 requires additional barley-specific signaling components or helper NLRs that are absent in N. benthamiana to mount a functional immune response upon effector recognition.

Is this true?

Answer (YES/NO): NO